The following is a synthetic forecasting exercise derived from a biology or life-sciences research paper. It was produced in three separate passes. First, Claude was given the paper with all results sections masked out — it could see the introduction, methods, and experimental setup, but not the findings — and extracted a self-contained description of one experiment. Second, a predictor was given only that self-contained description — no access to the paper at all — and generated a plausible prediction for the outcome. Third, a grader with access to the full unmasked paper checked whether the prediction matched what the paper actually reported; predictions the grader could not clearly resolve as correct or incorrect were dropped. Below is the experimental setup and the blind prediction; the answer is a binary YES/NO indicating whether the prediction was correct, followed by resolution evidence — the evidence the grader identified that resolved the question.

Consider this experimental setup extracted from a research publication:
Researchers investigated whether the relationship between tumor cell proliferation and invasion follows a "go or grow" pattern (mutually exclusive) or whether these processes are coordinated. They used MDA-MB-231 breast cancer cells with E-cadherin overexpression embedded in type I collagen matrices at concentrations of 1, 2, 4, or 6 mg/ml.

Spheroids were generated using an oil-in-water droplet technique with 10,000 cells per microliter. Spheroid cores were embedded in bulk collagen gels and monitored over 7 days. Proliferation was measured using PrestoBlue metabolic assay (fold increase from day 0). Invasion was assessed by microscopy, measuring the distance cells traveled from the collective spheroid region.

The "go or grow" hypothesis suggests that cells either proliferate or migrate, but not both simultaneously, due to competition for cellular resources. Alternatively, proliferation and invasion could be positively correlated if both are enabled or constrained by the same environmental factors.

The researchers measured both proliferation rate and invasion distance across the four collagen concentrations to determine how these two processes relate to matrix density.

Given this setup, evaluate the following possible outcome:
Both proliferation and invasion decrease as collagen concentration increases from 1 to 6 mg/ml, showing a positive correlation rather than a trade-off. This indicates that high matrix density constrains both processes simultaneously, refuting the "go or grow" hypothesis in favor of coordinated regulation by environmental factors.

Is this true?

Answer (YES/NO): NO